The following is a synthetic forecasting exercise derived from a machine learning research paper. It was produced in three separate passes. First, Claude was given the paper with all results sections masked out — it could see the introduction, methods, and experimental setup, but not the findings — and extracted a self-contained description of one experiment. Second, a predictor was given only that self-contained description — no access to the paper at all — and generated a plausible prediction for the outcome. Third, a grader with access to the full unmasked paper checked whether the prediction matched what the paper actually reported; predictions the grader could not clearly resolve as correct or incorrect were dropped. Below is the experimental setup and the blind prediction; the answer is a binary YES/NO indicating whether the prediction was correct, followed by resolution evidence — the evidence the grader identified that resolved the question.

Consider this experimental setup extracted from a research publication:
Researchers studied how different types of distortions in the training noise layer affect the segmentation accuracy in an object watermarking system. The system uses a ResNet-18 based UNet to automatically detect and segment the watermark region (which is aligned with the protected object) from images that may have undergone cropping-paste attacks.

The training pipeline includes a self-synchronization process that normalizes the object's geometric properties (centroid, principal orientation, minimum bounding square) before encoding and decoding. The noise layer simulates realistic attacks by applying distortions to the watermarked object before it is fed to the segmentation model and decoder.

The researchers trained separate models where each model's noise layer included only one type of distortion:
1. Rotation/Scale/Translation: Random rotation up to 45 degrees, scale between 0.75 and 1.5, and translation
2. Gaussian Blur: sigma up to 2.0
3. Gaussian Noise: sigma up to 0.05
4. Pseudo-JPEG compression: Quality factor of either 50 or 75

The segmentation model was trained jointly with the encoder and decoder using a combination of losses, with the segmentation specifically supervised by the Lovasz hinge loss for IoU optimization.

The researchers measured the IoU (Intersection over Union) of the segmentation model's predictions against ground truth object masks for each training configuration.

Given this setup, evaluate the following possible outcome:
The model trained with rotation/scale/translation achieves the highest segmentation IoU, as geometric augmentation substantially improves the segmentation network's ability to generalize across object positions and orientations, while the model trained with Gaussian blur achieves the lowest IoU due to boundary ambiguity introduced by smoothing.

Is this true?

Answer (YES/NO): NO